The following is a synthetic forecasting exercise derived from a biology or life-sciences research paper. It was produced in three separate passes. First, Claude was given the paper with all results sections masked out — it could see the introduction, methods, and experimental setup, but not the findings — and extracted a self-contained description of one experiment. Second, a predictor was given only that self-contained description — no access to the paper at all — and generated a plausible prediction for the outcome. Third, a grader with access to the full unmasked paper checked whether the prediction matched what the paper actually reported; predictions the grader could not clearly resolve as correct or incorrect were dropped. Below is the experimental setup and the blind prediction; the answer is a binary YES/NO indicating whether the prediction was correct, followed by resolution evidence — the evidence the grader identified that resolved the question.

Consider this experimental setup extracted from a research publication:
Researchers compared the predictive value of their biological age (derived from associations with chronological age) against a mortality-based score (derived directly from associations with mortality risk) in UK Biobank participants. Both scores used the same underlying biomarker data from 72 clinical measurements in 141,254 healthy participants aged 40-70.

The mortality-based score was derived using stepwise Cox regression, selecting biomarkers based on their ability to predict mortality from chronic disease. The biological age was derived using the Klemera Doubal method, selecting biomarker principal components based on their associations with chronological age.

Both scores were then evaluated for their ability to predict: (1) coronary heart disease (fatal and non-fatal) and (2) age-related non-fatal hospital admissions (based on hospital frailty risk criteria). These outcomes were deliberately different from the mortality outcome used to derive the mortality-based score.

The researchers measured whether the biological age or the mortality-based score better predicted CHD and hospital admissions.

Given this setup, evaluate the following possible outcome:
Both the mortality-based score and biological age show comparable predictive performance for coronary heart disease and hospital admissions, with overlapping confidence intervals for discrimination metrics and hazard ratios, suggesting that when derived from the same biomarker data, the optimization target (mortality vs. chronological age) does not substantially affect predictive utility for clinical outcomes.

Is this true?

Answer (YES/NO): NO